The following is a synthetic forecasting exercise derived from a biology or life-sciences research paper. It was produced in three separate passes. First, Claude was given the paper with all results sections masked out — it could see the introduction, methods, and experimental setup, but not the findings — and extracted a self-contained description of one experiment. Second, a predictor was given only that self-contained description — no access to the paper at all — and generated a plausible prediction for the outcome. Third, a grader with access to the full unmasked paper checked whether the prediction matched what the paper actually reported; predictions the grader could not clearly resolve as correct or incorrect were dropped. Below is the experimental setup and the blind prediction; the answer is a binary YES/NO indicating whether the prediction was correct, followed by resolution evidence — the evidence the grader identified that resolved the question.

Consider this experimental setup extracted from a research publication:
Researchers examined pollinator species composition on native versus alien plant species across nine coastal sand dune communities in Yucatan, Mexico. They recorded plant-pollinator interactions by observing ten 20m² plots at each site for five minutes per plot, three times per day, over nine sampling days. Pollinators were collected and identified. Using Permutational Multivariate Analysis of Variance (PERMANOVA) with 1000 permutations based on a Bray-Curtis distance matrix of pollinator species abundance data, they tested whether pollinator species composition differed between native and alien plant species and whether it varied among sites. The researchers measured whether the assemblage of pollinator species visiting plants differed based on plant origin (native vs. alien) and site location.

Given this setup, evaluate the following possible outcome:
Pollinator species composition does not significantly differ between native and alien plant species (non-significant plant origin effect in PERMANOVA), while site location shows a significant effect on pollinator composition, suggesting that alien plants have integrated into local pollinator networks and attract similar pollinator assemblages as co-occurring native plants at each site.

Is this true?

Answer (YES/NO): YES